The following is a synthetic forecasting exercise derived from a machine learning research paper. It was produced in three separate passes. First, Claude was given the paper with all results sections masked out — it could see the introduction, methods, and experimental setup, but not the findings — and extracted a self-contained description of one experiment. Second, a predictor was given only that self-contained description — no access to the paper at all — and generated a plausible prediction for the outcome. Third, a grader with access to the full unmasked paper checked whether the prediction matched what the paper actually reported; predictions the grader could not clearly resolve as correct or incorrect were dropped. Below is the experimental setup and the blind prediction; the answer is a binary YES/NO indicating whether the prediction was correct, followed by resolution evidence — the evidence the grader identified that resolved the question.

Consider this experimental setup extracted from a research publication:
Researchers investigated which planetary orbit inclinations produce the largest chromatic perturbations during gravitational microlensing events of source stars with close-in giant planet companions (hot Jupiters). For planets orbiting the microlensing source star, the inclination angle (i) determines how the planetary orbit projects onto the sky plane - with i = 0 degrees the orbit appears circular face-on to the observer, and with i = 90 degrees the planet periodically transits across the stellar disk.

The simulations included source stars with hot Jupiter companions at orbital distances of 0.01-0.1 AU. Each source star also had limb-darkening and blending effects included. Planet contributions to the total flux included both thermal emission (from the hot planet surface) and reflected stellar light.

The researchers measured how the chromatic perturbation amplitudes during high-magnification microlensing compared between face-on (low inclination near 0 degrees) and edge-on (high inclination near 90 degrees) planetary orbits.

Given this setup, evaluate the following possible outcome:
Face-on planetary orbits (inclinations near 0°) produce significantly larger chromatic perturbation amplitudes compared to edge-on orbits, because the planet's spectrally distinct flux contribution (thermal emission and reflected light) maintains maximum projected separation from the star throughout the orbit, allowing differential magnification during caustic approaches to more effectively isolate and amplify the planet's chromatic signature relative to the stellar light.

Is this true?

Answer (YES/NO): NO